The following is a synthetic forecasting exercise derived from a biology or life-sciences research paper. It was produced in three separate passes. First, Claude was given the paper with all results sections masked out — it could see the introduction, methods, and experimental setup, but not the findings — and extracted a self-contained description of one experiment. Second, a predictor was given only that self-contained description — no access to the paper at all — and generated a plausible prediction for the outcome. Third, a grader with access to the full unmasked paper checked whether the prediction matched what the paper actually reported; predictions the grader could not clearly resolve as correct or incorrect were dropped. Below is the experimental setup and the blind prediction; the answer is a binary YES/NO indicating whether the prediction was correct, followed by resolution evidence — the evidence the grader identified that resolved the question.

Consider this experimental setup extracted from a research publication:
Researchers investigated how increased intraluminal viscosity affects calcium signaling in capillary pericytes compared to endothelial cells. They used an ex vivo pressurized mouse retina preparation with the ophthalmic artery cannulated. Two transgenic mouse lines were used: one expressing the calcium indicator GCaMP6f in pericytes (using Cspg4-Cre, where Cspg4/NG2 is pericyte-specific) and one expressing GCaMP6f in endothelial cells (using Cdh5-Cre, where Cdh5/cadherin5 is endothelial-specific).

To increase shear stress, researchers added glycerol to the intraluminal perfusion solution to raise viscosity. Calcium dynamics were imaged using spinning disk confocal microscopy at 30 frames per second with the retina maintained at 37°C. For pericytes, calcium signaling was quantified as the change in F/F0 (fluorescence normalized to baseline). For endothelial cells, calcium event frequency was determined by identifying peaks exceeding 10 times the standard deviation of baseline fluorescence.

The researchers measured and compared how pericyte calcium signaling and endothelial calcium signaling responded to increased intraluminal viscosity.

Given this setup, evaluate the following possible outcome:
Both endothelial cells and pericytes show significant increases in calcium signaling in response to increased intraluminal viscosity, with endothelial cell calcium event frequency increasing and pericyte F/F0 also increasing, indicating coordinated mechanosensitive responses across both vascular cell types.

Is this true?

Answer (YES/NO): NO